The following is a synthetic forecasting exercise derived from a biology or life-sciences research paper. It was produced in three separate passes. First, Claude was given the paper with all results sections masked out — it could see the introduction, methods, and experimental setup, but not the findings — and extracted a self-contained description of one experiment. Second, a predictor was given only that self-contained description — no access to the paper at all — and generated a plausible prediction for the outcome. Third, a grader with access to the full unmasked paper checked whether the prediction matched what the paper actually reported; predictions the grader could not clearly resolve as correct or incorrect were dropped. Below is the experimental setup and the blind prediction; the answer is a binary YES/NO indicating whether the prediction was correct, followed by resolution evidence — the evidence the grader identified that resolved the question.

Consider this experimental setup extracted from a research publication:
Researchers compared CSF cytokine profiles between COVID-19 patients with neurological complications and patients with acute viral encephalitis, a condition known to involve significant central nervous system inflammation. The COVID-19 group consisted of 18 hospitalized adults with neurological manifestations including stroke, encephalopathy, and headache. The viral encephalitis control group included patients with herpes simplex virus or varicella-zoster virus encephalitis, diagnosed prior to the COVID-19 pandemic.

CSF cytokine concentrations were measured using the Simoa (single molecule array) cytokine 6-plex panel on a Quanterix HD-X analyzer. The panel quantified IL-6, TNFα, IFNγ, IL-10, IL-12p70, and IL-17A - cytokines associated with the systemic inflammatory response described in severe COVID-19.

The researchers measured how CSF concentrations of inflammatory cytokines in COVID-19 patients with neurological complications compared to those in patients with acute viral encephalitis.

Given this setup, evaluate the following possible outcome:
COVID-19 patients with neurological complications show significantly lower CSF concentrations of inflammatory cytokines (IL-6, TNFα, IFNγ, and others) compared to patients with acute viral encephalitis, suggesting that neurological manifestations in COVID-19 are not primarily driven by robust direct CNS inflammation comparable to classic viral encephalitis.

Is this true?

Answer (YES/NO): YES